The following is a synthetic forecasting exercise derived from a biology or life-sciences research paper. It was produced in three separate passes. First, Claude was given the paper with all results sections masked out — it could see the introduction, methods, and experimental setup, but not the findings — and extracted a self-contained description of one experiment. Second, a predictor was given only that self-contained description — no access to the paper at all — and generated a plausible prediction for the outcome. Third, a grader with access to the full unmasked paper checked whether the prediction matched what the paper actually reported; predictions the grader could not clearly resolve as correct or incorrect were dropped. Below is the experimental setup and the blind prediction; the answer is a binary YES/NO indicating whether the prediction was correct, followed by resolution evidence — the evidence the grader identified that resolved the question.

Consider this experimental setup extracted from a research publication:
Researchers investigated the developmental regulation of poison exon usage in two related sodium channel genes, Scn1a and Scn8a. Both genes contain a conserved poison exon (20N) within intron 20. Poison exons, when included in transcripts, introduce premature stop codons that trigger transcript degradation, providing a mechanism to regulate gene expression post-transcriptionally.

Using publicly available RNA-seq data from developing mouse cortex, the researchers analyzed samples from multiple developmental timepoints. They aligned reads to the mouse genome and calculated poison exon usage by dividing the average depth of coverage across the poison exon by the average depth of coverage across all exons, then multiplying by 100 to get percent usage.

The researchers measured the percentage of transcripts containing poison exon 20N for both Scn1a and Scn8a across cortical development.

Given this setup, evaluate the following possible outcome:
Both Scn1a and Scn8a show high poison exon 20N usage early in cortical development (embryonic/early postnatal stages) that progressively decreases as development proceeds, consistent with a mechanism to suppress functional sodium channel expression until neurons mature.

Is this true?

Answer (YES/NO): YES